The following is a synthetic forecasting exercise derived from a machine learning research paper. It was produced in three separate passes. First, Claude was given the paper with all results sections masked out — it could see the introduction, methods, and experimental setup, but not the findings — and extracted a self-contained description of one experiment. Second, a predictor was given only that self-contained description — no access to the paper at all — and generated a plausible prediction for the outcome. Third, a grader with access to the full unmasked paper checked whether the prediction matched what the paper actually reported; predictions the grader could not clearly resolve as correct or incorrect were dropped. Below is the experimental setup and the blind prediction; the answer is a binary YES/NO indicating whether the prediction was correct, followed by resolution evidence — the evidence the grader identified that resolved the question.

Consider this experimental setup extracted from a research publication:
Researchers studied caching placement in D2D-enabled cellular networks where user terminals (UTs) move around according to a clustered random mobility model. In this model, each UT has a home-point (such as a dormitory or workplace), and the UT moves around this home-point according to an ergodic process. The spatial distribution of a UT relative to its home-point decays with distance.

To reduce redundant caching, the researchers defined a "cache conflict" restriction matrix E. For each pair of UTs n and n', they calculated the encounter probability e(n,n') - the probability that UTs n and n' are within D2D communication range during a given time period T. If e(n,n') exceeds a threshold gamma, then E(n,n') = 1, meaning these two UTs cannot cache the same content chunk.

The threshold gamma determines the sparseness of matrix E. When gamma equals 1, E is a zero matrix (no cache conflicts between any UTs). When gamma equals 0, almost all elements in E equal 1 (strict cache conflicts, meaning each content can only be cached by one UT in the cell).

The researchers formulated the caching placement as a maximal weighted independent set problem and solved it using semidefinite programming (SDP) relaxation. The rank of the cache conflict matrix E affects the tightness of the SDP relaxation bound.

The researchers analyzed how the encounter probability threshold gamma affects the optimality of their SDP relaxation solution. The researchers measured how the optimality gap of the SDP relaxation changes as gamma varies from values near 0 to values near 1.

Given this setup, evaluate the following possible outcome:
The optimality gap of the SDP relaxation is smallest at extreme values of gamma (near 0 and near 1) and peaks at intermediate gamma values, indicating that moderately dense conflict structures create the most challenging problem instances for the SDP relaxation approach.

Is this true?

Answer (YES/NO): YES